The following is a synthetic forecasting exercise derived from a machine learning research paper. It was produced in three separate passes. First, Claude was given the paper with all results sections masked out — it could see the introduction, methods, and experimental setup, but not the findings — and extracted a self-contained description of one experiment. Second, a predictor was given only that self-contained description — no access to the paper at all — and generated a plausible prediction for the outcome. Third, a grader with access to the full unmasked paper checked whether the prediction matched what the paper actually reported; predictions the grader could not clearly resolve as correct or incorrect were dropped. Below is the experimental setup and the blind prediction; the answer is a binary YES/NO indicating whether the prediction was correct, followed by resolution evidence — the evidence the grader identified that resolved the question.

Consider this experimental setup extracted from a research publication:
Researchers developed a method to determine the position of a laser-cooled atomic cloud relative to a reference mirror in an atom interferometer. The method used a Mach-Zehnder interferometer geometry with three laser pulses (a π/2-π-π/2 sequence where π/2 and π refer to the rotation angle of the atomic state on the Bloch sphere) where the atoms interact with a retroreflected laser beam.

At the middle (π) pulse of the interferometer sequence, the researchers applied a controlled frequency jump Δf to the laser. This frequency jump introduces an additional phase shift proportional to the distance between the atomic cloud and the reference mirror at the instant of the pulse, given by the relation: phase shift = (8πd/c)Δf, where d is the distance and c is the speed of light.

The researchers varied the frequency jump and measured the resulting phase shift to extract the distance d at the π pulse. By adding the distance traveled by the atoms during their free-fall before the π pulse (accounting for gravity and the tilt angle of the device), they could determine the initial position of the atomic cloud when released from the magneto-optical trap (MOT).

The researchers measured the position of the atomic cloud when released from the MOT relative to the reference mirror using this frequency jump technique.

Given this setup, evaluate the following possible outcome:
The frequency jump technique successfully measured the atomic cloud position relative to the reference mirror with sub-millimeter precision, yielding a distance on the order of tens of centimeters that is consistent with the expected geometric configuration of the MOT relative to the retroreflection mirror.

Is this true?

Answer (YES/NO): NO